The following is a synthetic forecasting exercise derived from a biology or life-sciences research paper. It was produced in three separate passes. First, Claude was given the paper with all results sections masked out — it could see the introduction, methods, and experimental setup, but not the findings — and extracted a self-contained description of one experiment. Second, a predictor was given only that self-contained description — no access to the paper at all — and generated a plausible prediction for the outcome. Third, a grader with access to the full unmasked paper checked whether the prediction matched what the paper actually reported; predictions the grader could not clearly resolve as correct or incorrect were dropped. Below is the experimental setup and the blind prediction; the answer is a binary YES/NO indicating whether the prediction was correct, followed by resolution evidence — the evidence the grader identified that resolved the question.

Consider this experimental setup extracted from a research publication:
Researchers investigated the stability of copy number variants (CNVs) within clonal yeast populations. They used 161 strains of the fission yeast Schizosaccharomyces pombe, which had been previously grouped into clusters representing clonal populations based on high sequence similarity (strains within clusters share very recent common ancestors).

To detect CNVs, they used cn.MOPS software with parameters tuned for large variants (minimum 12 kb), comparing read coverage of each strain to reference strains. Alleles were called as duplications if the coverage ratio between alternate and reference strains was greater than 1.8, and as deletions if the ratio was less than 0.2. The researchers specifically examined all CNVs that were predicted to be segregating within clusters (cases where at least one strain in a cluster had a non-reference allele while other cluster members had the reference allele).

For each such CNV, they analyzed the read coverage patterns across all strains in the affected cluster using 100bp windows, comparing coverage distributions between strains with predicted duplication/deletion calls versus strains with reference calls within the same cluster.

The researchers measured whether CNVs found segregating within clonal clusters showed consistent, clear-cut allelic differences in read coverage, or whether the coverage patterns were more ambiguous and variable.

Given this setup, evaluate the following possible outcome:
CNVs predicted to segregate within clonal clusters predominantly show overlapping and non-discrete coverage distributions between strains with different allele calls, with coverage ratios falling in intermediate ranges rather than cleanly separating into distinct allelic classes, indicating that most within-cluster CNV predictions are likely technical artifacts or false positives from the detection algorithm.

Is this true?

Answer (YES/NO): NO